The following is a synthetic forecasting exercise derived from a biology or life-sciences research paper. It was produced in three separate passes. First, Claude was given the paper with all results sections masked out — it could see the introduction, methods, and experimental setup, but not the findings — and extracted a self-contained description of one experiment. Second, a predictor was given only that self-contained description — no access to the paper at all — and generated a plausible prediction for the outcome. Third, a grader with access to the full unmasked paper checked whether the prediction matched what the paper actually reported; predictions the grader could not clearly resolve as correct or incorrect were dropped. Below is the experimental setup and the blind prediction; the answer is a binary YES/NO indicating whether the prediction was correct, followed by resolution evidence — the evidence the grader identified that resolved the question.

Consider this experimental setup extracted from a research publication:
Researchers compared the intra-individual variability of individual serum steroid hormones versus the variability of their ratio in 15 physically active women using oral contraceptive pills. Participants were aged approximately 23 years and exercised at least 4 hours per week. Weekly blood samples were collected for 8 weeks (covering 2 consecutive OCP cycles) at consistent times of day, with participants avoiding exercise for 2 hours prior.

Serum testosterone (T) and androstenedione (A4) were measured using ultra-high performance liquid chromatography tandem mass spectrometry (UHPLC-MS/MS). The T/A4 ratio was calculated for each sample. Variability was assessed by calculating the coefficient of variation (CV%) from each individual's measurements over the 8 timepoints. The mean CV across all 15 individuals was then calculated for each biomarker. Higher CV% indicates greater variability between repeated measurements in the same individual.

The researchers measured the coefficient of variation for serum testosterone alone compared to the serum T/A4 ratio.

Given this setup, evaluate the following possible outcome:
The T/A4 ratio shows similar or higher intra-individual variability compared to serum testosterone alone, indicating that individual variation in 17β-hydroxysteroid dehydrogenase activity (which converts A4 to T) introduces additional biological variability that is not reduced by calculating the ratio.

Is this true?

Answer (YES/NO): NO